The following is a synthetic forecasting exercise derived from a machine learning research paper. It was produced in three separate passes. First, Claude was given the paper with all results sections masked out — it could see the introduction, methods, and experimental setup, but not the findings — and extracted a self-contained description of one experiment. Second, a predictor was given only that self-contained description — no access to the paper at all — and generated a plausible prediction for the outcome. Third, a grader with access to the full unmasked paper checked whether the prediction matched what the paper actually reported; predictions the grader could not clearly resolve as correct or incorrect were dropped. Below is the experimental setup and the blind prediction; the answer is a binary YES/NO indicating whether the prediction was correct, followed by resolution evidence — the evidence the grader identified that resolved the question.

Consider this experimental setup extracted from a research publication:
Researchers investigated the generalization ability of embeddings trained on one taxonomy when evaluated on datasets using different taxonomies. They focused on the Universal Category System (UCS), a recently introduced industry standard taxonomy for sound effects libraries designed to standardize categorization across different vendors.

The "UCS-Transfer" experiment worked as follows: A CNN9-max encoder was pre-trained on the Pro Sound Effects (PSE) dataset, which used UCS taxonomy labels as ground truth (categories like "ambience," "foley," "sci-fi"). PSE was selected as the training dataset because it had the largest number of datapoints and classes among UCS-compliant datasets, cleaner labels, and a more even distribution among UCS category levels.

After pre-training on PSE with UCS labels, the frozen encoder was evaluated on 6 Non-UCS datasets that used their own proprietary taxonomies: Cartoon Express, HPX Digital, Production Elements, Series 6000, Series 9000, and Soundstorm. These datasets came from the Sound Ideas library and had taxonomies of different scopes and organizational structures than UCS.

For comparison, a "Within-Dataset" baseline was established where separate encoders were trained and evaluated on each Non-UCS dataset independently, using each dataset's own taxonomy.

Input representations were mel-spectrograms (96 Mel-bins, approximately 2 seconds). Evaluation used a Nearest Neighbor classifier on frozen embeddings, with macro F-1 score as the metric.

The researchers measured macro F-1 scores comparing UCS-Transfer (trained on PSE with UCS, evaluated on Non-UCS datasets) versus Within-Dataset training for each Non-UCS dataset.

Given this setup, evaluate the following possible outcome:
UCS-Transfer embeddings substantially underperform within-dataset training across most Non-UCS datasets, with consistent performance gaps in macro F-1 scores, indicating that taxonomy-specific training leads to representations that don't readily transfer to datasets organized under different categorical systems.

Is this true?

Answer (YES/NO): YES